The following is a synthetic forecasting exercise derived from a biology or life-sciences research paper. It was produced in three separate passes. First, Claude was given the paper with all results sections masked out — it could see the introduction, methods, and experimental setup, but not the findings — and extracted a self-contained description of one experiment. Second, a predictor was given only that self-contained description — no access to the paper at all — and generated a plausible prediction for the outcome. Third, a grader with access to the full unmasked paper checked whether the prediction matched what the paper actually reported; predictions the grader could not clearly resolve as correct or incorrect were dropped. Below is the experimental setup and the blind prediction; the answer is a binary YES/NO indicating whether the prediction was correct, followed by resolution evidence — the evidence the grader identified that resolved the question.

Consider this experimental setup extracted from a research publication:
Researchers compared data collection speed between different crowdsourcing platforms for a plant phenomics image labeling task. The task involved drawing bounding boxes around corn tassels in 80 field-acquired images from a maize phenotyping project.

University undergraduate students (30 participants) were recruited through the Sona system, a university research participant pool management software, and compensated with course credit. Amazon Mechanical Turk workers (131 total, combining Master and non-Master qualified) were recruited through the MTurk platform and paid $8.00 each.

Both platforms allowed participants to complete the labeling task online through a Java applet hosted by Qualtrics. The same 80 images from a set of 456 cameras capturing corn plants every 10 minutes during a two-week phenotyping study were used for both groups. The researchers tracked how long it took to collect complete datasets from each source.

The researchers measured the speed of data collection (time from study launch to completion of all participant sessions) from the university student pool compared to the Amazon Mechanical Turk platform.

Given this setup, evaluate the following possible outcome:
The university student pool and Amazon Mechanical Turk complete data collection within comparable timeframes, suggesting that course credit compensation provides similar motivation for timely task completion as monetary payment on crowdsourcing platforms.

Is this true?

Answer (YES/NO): NO